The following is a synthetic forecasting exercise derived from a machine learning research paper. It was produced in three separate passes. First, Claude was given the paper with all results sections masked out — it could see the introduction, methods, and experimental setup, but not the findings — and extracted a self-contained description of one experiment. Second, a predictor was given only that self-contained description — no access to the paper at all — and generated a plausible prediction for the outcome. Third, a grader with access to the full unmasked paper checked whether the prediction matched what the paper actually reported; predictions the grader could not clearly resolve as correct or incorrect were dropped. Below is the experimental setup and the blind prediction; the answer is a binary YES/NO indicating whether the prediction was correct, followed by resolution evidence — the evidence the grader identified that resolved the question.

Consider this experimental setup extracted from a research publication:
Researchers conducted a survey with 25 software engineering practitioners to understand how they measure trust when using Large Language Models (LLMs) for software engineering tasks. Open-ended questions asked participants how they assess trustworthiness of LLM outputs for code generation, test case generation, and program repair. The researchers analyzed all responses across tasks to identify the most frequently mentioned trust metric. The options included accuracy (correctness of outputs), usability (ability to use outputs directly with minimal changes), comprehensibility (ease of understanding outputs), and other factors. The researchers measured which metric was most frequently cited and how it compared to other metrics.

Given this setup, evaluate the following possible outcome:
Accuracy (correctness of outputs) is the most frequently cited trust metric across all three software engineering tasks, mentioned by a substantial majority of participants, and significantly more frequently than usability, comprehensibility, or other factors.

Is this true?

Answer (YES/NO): NO